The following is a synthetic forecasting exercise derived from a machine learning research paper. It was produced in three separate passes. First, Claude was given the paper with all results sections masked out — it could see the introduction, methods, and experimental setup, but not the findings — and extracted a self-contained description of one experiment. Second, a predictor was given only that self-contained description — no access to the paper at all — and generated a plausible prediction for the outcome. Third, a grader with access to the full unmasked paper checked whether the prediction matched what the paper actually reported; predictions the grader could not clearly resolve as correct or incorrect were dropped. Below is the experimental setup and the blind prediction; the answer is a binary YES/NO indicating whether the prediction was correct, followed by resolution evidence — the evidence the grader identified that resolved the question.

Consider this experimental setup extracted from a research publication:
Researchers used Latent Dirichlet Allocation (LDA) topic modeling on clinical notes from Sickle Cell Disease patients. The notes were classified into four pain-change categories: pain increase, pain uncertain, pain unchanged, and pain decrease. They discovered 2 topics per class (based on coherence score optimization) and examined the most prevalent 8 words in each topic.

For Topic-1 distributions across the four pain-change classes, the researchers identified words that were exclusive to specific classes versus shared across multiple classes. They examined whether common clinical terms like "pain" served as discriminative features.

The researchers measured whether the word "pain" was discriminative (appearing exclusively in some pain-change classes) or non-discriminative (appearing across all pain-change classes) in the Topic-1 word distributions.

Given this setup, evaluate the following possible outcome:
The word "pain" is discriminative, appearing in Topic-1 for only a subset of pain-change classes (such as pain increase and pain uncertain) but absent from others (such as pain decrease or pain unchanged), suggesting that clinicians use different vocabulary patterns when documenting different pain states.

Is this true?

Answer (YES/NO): NO